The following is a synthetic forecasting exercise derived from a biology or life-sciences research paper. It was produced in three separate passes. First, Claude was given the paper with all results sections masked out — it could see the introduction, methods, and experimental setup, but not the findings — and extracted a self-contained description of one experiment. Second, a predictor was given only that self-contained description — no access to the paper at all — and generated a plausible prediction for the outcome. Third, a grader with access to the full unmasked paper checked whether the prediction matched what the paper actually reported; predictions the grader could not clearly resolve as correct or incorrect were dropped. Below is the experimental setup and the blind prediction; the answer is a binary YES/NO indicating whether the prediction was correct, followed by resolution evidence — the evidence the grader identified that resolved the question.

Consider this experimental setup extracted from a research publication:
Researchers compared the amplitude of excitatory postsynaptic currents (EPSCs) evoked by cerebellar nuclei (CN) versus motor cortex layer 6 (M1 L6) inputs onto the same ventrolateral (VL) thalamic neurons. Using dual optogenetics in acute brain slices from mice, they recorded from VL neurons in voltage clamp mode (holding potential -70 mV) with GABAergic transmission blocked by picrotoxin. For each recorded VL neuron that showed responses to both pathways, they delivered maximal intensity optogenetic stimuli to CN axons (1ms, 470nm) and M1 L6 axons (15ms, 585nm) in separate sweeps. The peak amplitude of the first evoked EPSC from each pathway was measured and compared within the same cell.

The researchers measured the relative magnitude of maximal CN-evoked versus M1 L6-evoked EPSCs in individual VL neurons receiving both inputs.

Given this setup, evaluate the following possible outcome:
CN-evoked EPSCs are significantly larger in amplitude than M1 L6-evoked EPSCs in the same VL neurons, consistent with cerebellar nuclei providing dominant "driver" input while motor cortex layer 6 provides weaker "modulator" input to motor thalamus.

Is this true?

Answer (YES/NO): YES